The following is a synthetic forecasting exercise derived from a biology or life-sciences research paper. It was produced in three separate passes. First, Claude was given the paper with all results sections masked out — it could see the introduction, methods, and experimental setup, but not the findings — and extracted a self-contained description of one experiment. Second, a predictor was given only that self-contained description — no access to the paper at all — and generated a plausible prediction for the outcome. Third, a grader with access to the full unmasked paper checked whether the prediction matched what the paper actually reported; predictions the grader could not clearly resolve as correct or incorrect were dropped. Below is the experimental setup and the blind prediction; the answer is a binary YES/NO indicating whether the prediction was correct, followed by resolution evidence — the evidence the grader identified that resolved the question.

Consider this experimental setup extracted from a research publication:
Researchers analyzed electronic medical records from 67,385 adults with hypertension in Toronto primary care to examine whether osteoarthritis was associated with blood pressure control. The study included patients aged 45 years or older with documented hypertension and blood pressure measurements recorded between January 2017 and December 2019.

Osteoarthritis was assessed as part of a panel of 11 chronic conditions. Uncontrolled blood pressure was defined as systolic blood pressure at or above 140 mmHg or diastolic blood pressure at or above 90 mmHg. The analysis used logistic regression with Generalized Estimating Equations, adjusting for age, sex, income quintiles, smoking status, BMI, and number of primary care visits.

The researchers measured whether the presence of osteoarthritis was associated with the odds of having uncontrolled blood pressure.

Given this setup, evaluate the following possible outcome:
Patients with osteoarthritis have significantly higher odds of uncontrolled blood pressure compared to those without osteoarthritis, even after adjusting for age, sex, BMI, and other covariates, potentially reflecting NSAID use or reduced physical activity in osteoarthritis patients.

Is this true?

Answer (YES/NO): NO